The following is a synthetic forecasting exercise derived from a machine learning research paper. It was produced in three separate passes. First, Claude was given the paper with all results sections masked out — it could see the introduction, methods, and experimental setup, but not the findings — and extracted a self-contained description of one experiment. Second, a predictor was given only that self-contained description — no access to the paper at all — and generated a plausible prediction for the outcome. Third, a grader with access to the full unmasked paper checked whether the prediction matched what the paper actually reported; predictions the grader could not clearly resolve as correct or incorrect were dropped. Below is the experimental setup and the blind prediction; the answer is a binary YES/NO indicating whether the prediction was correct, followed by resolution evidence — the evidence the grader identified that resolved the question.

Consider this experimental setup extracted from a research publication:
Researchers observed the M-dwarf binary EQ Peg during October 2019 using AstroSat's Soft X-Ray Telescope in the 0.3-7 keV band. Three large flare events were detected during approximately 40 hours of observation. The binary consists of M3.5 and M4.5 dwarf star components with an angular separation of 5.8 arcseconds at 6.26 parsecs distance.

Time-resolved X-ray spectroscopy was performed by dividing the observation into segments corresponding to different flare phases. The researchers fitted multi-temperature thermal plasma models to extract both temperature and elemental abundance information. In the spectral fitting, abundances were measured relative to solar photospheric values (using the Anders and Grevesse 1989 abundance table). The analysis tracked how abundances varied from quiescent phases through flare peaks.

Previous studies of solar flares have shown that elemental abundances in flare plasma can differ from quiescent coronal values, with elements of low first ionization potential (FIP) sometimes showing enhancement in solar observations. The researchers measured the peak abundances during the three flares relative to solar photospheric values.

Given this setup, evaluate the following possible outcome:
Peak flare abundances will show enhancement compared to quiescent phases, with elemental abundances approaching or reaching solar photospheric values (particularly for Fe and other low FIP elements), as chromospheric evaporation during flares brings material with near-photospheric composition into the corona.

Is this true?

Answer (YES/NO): NO